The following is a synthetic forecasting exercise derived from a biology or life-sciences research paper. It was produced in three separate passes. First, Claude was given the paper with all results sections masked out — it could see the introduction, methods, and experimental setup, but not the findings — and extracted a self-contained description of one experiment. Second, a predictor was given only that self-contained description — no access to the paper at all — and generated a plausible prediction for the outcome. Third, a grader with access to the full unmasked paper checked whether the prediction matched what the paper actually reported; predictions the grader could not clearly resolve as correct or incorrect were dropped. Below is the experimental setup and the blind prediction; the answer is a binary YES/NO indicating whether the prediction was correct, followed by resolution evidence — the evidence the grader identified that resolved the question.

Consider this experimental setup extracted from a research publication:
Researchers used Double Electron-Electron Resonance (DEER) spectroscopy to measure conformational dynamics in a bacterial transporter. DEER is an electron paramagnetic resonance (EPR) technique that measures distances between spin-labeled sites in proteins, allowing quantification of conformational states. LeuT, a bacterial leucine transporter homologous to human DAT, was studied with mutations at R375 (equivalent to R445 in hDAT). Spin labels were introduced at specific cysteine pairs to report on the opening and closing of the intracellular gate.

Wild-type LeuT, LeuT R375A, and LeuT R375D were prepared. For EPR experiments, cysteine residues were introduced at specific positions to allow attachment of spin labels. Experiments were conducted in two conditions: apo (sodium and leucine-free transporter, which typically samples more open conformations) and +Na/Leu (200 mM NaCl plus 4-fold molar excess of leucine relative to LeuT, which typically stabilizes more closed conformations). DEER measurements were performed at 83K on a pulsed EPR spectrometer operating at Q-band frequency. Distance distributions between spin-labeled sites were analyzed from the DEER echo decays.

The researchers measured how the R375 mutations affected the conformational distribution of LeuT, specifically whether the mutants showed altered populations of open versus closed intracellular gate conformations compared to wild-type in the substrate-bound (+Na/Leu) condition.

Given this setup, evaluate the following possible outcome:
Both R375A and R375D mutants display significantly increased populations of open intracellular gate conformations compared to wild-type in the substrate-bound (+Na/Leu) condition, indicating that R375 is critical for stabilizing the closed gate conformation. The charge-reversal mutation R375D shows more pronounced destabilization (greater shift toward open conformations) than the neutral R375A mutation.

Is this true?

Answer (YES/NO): NO